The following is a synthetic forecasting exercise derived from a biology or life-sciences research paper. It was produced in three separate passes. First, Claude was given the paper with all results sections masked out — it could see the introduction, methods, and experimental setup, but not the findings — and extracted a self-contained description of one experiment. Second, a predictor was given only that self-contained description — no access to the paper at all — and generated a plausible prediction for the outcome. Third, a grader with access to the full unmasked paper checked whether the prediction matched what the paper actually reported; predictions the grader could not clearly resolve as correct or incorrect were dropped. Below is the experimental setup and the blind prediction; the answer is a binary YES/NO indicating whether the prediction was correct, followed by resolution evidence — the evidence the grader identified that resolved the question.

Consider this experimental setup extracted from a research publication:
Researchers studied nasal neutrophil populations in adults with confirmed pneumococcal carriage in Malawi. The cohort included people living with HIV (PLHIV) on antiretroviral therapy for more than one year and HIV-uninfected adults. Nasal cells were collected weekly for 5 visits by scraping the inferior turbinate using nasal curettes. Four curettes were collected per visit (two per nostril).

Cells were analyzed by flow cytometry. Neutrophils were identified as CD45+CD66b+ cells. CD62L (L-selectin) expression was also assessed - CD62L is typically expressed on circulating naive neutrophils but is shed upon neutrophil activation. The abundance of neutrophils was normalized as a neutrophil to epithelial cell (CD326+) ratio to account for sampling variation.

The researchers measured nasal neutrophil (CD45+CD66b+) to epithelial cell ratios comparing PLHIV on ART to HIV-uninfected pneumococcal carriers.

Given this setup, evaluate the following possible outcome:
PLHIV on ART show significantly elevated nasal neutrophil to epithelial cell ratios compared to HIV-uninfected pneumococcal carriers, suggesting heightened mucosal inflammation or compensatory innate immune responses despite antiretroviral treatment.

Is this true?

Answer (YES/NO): YES